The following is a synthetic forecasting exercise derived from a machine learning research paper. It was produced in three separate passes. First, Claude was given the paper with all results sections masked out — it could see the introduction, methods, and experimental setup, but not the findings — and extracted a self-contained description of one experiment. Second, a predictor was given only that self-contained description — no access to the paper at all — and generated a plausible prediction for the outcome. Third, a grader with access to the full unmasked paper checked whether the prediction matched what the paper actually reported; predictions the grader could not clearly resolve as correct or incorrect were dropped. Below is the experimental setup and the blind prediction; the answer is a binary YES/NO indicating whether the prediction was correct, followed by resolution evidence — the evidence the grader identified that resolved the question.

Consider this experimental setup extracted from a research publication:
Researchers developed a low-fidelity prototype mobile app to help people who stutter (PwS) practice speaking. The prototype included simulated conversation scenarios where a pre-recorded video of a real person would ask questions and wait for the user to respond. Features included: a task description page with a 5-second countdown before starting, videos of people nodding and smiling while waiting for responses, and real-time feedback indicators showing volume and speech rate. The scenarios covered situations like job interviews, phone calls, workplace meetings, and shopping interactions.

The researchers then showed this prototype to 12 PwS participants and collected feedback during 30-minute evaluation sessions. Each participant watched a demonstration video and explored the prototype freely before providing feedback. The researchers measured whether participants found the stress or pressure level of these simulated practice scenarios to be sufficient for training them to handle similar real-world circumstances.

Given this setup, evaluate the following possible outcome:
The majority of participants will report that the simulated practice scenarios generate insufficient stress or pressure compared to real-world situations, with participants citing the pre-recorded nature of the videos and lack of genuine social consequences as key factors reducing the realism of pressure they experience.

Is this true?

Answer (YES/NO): NO